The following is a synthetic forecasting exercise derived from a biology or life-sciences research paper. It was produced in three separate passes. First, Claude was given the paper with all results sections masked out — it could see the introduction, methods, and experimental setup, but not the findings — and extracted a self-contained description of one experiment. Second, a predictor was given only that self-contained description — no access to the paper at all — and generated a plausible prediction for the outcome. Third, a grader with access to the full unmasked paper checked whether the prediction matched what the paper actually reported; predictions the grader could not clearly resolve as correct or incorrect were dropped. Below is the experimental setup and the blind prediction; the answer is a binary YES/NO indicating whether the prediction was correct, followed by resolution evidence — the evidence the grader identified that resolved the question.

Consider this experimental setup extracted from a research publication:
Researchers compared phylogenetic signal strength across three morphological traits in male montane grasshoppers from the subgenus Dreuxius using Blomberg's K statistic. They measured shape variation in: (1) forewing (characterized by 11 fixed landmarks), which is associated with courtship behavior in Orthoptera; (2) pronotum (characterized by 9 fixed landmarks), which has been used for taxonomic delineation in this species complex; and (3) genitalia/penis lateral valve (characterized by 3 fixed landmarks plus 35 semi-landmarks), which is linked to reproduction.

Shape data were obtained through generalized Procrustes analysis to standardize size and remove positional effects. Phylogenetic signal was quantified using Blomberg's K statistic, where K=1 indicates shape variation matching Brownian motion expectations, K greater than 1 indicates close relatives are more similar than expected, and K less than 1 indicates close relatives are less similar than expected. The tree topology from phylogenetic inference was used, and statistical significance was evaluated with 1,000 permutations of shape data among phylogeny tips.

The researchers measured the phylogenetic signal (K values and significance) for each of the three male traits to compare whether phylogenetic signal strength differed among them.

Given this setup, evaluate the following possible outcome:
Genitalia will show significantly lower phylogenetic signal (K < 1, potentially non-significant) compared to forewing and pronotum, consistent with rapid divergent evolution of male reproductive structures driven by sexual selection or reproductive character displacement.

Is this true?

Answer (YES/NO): NO